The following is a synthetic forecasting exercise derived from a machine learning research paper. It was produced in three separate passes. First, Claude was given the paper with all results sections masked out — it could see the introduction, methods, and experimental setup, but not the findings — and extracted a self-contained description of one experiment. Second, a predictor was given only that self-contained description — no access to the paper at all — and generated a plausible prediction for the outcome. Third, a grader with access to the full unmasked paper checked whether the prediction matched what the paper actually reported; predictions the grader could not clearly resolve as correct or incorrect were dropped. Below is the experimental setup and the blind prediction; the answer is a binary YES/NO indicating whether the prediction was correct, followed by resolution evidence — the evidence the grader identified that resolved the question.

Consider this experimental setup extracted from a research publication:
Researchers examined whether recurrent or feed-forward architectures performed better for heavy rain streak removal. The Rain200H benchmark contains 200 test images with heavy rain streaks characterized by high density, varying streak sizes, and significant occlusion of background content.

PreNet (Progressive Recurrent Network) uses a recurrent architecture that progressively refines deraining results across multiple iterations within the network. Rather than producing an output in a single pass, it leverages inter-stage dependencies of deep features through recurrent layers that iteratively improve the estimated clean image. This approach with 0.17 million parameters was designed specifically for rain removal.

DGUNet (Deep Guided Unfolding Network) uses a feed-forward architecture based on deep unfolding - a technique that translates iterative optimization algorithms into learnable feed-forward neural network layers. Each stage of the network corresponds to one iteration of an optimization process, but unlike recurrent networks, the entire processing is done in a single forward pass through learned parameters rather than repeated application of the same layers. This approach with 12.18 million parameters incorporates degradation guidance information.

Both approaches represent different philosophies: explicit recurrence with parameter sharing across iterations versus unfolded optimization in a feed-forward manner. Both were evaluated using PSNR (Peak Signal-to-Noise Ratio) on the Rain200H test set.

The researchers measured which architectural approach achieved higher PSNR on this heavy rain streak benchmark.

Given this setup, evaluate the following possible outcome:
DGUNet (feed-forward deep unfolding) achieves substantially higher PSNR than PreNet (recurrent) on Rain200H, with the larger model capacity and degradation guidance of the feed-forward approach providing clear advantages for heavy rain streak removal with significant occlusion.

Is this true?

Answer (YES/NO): YES